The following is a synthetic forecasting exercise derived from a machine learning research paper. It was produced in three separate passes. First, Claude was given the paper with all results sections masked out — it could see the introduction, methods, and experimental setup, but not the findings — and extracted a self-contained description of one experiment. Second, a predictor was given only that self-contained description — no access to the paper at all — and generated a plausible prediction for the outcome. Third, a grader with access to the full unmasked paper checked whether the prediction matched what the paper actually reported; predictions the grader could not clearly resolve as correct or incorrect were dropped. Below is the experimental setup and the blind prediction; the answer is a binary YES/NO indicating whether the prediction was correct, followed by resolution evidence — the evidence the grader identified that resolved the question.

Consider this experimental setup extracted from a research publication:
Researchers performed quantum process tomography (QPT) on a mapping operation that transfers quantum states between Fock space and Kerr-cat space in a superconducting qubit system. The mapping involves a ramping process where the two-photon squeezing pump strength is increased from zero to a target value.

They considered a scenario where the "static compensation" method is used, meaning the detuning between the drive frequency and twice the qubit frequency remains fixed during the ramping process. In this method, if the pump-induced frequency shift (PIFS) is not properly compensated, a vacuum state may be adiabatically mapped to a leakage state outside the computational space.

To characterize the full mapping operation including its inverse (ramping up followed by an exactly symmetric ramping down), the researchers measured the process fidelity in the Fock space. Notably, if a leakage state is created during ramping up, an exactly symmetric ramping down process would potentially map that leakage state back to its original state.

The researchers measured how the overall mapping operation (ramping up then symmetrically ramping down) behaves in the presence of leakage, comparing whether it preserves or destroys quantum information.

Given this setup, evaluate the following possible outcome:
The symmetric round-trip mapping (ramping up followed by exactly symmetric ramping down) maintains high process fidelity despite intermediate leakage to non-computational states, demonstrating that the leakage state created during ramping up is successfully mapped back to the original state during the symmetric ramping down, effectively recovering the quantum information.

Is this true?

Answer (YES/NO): YES